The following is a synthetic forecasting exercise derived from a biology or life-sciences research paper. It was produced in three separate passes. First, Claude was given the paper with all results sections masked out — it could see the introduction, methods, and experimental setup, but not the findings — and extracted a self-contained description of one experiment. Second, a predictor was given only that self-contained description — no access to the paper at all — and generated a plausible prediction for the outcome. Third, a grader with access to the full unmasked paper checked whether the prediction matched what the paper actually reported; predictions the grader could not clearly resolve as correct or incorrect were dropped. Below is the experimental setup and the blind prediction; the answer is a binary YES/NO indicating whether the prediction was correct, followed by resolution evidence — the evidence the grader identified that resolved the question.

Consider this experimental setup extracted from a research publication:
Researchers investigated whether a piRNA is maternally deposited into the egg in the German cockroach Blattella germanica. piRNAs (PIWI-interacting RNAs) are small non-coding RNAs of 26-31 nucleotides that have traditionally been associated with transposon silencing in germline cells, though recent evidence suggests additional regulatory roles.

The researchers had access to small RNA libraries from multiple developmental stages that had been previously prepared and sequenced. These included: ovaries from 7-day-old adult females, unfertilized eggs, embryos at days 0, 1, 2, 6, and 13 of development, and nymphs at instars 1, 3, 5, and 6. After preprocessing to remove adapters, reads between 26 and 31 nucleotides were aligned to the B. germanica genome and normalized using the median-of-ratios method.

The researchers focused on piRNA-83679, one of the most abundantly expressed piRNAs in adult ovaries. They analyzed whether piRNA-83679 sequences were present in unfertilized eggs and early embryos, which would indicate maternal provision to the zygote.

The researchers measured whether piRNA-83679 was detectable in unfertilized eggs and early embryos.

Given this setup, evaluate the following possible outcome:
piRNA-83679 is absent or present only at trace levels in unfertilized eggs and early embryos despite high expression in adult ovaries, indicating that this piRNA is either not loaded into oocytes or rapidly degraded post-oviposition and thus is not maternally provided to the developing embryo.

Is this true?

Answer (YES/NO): NO